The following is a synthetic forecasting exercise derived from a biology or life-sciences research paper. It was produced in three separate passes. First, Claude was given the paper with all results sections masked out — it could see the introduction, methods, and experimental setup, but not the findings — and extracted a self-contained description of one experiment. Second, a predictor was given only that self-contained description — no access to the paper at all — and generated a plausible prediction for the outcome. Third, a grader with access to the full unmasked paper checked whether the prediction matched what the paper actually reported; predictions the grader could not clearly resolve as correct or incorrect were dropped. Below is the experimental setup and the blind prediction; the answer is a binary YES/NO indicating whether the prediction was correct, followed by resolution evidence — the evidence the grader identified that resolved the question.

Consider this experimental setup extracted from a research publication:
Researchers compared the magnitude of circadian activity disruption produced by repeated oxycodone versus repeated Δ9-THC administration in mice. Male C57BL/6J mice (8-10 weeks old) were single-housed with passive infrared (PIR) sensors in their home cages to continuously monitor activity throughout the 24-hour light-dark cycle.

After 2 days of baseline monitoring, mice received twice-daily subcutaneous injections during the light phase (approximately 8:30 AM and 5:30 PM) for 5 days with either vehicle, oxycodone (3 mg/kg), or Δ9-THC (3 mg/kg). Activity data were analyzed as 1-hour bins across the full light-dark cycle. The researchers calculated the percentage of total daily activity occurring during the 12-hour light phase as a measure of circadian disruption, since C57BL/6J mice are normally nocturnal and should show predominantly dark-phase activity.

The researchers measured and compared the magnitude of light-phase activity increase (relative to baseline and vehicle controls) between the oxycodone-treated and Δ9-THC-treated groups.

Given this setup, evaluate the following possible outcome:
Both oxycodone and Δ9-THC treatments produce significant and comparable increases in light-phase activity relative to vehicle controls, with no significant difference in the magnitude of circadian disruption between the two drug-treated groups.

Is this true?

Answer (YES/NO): NO